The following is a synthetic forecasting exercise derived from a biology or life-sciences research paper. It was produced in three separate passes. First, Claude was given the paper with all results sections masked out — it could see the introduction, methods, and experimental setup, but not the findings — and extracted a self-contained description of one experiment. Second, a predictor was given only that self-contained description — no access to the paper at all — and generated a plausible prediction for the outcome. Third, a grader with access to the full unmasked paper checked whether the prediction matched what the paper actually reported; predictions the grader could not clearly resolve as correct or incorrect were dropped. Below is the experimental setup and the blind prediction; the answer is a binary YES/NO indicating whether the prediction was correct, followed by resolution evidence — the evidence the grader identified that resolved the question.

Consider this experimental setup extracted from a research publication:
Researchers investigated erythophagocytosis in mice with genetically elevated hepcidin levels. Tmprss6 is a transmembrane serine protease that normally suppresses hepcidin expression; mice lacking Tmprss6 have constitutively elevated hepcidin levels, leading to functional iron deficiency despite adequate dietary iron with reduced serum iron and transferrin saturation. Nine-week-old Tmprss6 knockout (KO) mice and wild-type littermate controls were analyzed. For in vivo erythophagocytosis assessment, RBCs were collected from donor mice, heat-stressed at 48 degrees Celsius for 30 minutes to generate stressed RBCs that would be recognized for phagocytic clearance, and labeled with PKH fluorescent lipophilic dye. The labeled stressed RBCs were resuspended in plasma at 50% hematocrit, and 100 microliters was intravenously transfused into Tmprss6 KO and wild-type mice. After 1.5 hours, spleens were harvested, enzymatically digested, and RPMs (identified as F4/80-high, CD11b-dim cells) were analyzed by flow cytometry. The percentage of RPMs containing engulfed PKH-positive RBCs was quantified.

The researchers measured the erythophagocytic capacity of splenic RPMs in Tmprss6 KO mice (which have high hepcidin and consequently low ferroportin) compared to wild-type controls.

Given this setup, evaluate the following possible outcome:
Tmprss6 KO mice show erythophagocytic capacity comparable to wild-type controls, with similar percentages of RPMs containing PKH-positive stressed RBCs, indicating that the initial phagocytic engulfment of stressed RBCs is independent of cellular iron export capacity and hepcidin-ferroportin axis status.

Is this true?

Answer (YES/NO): NO